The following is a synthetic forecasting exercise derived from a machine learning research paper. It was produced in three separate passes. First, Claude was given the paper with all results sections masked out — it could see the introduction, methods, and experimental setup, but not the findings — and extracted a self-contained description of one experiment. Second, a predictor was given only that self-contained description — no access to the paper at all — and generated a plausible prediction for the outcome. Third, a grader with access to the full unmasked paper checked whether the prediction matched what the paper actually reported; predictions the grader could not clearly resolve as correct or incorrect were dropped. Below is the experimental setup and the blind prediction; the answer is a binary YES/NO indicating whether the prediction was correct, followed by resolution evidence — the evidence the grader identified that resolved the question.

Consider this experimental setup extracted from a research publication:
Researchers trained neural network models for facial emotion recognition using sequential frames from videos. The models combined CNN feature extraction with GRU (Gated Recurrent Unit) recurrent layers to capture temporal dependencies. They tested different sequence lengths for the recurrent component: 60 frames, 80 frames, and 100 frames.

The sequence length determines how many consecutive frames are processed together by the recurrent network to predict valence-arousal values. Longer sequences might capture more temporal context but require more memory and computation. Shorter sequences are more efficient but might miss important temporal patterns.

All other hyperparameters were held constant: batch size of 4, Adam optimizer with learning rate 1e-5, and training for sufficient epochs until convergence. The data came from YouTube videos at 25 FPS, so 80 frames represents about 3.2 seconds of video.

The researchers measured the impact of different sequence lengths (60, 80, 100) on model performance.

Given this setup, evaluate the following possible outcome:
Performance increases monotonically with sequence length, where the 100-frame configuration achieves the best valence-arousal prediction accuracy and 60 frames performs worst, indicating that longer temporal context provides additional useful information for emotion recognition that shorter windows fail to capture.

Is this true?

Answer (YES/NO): NO